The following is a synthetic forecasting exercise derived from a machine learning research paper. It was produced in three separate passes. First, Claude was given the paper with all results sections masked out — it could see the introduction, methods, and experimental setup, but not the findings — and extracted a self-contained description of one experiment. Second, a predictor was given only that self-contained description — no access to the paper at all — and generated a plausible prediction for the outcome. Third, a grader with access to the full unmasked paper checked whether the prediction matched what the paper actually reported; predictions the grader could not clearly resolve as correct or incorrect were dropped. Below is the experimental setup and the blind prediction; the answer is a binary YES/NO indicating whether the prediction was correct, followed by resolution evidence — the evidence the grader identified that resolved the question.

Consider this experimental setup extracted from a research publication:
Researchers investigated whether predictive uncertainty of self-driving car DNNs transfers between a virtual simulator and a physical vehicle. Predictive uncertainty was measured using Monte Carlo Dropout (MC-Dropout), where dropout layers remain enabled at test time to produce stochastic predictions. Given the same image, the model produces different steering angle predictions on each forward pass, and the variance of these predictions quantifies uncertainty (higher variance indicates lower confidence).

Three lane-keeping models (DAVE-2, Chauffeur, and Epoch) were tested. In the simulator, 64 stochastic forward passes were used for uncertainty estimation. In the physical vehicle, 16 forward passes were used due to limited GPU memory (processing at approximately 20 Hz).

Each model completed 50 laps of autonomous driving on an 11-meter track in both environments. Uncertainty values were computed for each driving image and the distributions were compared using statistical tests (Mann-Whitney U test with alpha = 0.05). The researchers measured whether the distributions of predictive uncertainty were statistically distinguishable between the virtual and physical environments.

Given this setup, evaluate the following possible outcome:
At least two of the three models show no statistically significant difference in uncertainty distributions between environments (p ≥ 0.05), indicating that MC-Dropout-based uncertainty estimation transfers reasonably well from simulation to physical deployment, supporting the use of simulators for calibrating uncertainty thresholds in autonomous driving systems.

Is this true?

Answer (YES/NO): NO